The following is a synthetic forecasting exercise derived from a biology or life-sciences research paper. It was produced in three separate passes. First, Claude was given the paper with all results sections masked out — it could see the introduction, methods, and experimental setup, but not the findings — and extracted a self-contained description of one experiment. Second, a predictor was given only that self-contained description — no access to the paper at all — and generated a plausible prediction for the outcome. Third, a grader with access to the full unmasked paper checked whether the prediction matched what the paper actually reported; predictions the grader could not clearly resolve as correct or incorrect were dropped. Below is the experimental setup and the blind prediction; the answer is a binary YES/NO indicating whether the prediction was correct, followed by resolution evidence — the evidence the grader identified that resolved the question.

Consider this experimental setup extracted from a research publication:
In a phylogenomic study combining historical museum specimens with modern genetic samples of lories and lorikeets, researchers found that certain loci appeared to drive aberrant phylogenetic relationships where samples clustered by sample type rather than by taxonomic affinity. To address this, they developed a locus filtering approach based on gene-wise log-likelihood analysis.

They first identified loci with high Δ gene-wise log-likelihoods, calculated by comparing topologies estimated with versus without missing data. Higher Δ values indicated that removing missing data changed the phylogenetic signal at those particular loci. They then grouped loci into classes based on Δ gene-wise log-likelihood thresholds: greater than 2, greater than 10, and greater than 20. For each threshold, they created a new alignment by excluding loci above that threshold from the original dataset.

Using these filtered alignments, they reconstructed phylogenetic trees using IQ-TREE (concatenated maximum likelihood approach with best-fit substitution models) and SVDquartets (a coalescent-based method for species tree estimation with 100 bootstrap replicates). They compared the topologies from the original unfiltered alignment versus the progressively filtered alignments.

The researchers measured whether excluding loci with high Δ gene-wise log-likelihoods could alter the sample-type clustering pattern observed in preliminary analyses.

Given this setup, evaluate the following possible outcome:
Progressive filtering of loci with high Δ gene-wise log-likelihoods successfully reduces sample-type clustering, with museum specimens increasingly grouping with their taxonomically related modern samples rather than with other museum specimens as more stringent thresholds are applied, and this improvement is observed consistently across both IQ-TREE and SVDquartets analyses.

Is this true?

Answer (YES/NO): NO